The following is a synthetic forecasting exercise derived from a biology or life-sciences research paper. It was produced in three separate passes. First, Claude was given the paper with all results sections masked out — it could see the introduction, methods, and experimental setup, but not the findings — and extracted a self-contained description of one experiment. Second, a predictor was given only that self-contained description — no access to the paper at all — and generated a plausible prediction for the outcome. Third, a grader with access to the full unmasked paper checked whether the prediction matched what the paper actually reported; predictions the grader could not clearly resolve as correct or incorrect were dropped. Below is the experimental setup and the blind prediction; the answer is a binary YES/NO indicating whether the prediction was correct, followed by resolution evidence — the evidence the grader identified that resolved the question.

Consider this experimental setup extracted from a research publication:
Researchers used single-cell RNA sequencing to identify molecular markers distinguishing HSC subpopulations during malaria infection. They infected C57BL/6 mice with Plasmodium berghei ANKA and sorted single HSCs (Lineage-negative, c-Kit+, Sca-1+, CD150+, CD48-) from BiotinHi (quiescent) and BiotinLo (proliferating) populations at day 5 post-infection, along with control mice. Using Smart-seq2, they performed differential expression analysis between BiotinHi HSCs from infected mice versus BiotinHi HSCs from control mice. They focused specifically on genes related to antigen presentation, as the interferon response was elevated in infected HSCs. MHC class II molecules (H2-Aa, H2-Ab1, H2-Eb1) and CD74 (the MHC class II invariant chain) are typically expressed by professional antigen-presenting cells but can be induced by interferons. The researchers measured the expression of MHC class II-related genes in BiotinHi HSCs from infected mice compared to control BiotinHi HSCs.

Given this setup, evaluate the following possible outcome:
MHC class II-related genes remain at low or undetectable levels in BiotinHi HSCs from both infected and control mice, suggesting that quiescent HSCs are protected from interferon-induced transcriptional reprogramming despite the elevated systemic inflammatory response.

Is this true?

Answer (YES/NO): NO